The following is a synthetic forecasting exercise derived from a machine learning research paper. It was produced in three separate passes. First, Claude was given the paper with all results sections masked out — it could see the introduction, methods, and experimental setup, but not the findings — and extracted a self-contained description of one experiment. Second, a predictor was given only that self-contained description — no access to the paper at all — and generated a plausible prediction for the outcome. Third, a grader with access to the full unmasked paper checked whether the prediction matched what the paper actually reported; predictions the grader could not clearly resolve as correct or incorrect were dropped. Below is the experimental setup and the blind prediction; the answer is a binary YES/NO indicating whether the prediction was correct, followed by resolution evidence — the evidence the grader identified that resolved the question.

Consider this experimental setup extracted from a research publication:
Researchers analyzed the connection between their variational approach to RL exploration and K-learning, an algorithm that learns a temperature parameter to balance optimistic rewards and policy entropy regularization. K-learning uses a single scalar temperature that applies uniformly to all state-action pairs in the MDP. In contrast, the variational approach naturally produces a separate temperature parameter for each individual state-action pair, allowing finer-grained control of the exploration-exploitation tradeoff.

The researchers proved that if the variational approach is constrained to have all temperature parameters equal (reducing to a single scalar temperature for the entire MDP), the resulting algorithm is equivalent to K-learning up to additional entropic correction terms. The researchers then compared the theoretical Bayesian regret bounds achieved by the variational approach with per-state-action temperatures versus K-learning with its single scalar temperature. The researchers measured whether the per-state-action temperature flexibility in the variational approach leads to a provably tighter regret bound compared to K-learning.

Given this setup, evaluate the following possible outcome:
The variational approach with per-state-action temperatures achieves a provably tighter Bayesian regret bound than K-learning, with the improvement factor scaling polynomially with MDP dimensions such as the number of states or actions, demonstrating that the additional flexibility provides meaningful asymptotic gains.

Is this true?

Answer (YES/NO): NO